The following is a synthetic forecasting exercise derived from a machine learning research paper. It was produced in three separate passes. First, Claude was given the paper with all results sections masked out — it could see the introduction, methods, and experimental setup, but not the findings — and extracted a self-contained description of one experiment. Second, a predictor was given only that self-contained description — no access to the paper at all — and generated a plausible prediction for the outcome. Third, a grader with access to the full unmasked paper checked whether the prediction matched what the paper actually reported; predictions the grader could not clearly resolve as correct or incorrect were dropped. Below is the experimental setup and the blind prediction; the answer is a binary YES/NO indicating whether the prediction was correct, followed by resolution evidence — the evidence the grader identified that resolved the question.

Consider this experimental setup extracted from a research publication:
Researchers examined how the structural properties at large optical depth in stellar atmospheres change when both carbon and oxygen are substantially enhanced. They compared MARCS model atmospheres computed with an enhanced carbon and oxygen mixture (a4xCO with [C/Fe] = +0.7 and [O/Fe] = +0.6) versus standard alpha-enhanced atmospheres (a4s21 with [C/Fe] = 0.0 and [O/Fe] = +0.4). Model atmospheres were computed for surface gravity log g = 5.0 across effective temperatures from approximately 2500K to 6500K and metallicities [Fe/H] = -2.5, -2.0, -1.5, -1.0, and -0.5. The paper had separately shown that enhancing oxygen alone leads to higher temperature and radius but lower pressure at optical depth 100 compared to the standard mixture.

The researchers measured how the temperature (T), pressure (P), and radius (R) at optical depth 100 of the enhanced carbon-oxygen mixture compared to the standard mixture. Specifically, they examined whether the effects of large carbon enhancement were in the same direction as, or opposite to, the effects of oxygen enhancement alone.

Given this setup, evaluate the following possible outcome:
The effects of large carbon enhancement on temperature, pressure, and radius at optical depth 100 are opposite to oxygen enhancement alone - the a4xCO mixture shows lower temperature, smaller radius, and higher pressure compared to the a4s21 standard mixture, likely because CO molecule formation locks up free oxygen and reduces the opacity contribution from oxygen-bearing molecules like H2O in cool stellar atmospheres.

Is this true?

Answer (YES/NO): YES